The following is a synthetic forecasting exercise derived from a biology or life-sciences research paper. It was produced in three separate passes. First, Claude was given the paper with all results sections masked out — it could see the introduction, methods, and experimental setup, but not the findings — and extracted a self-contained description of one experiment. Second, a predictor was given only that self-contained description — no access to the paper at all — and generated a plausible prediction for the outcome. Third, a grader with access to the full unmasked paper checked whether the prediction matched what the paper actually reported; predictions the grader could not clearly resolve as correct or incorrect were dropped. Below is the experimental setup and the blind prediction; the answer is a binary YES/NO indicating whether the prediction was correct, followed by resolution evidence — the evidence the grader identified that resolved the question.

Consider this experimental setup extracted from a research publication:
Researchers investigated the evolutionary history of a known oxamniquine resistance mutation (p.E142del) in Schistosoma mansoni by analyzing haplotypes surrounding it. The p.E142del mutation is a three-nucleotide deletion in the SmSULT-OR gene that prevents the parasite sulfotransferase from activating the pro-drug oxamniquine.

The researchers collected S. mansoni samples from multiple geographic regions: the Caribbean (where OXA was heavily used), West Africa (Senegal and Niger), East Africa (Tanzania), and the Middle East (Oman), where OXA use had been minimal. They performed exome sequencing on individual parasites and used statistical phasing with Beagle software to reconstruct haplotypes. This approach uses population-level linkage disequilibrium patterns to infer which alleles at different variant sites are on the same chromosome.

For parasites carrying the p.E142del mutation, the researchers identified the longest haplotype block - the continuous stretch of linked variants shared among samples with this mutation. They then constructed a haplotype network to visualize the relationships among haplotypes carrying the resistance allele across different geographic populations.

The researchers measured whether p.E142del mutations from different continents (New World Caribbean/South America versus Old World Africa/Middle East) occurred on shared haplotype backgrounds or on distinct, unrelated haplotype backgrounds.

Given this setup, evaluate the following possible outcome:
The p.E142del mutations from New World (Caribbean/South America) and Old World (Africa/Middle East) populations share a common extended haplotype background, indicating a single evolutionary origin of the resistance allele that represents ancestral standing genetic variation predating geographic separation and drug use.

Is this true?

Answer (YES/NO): YES